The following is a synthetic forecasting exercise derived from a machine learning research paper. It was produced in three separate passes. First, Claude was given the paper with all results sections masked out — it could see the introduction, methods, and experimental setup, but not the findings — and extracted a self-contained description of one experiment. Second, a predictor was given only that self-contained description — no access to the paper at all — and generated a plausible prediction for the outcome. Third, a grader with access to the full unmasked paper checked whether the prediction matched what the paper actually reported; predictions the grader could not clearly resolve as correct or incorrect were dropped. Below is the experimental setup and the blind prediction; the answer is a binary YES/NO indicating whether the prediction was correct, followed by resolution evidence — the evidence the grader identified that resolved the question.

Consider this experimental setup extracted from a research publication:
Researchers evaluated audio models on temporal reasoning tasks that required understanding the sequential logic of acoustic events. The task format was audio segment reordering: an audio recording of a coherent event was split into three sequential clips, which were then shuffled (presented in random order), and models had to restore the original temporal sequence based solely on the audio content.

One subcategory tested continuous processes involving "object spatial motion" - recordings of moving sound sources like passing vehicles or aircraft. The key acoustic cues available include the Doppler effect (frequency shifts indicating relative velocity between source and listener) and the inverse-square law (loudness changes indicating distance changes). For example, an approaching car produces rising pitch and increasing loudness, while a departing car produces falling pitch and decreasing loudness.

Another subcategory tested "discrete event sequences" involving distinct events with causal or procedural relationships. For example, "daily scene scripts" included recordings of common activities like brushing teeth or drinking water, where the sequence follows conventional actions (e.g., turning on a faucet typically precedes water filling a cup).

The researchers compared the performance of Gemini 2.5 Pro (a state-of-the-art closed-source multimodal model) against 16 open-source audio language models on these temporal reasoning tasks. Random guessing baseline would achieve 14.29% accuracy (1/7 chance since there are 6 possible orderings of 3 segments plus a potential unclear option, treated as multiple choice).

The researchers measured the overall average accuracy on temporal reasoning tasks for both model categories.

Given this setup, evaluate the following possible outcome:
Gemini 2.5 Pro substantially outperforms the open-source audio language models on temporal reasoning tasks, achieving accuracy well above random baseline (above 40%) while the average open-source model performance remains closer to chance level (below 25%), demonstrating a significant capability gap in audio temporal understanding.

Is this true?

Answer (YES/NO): YES